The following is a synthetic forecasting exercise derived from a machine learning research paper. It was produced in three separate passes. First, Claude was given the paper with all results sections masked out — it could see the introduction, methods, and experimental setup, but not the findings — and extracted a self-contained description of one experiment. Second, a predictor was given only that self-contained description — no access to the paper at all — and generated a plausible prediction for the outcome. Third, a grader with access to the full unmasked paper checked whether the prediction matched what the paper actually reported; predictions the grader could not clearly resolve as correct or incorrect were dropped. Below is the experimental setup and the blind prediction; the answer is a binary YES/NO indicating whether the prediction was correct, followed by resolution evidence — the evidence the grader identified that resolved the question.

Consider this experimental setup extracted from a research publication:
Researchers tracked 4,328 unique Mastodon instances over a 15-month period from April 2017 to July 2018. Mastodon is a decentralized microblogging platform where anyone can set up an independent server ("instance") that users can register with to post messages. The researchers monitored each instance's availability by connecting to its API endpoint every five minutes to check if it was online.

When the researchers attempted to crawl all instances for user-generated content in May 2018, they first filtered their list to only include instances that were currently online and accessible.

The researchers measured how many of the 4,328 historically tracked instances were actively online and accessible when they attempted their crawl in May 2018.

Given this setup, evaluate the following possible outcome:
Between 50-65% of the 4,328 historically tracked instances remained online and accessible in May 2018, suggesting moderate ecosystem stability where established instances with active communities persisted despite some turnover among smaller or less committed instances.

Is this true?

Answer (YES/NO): NO